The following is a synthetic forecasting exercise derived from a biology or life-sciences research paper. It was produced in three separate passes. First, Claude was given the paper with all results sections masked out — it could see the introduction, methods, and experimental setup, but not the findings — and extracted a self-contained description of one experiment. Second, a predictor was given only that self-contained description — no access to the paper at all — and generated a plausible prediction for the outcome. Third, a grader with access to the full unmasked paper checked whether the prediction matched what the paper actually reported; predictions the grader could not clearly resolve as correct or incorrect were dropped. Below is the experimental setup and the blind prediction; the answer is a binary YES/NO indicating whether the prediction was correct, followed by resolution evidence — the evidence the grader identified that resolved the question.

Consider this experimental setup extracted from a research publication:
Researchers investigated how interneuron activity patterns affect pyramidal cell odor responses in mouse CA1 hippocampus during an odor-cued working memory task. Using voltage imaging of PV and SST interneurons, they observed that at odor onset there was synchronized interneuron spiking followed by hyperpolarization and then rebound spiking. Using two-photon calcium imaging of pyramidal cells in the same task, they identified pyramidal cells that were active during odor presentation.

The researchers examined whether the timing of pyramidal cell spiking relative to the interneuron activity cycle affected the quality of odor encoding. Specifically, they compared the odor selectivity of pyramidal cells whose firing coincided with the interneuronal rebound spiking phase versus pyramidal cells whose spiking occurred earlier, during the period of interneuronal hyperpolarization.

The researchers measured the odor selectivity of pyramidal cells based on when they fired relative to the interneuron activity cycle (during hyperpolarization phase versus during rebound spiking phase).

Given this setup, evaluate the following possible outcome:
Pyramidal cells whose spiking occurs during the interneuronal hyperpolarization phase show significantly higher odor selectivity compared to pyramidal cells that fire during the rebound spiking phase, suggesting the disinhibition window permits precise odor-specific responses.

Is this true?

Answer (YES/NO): NO